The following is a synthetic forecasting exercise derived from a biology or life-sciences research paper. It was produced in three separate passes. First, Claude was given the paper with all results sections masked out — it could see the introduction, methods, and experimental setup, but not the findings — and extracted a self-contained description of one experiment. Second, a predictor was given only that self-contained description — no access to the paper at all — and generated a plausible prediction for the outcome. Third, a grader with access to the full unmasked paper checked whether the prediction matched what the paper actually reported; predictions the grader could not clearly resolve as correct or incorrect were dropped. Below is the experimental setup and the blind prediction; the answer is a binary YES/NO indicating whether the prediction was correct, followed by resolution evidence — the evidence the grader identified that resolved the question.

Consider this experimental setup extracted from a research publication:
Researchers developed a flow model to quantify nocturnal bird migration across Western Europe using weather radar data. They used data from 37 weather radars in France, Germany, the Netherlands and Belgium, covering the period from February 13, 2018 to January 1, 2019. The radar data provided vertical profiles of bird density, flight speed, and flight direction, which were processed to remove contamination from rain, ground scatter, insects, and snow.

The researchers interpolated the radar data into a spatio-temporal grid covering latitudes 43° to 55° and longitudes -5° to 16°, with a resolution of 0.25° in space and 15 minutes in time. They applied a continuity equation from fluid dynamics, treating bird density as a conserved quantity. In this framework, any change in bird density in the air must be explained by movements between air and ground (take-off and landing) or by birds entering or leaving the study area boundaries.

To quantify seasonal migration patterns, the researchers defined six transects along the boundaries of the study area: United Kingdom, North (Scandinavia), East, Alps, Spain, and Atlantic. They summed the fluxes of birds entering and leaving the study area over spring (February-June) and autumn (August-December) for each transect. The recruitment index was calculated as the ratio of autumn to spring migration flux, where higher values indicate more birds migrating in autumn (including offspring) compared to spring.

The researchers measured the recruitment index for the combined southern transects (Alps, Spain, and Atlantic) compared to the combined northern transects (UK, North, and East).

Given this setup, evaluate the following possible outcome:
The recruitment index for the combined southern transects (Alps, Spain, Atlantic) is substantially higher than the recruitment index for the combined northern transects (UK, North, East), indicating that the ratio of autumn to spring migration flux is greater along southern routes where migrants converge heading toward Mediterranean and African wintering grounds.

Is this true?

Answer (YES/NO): YES